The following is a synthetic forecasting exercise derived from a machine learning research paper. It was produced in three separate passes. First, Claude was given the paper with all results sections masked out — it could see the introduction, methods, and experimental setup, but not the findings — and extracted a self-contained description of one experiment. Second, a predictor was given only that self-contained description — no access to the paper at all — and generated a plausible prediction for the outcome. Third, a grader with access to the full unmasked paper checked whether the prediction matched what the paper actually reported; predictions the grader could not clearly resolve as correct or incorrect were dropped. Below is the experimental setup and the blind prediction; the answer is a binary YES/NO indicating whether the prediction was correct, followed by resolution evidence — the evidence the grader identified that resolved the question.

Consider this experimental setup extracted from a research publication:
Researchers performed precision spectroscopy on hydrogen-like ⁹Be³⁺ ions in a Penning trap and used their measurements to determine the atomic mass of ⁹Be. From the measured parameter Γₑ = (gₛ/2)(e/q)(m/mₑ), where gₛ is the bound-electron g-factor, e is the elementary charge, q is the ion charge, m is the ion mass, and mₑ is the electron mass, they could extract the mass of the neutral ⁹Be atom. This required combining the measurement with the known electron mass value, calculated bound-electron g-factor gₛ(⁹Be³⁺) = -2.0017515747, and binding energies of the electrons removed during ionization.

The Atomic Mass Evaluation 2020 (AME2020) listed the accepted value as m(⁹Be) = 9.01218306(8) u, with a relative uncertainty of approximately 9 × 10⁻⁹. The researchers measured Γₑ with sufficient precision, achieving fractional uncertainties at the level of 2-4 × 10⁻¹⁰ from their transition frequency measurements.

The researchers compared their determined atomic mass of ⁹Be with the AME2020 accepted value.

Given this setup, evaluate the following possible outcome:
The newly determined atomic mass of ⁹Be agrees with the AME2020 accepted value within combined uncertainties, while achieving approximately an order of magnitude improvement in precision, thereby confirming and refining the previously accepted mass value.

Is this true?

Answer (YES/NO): YES